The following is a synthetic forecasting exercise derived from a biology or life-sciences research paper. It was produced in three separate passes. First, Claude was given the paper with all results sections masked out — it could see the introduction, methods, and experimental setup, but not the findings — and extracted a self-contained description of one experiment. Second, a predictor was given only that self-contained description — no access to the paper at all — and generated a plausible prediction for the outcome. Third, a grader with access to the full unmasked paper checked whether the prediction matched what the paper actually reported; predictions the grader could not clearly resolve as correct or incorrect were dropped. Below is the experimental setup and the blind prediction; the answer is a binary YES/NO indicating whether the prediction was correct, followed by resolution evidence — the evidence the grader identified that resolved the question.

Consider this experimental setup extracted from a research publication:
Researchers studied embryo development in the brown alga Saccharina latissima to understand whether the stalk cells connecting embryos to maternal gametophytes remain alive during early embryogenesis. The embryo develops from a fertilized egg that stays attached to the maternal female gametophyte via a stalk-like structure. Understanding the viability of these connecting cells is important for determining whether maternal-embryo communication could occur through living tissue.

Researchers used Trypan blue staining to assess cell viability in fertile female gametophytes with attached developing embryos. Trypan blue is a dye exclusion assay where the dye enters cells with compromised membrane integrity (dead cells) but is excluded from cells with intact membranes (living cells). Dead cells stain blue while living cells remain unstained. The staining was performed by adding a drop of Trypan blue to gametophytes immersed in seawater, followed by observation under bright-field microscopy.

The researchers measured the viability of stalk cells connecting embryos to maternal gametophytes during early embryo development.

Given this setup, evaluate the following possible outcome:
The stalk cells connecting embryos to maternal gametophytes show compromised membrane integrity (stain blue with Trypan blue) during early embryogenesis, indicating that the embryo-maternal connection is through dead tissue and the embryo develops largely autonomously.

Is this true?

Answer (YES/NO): NO